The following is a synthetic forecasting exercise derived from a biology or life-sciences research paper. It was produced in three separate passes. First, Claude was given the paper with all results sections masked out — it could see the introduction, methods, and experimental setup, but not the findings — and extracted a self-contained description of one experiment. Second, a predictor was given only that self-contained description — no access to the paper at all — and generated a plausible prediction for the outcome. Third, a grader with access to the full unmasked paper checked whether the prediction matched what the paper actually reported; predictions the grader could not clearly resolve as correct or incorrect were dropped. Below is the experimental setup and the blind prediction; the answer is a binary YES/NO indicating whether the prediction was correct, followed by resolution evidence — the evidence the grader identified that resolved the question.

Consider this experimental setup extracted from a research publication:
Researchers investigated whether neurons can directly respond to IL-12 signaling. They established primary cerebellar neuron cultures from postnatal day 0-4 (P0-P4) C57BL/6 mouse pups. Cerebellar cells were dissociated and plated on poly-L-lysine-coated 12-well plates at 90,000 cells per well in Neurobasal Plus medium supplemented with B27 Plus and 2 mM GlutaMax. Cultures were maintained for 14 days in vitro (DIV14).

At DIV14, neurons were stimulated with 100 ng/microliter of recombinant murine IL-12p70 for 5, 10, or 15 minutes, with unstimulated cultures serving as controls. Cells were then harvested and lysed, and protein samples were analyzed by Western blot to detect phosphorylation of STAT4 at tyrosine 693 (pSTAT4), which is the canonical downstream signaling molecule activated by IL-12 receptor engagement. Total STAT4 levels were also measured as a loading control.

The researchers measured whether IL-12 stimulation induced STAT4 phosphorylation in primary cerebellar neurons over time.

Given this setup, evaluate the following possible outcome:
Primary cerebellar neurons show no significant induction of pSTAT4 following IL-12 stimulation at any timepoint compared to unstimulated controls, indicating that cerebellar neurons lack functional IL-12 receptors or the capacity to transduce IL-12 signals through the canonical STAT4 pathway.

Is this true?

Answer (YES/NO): NO